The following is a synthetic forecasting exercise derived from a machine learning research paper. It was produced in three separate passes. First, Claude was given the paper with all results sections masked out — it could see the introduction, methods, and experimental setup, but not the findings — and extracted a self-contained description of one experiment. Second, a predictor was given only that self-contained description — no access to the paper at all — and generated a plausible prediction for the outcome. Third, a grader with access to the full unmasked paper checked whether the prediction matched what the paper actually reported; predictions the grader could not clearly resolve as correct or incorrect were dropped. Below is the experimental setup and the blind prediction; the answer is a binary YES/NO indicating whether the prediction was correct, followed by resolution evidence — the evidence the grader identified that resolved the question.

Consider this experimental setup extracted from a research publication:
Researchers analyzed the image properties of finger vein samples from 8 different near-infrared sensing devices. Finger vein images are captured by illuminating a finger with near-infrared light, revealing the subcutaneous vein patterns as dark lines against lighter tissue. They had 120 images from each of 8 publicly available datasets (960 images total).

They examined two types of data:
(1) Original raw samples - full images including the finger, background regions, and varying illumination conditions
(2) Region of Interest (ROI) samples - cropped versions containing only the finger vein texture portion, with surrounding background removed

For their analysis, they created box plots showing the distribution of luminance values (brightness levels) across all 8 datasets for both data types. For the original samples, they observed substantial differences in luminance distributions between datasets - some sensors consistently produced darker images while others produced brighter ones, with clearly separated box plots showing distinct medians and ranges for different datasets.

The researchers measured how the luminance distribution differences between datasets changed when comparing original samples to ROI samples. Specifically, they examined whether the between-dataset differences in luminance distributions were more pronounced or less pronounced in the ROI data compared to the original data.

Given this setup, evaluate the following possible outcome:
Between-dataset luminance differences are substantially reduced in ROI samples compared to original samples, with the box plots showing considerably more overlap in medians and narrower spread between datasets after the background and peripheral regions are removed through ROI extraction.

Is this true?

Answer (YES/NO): YES